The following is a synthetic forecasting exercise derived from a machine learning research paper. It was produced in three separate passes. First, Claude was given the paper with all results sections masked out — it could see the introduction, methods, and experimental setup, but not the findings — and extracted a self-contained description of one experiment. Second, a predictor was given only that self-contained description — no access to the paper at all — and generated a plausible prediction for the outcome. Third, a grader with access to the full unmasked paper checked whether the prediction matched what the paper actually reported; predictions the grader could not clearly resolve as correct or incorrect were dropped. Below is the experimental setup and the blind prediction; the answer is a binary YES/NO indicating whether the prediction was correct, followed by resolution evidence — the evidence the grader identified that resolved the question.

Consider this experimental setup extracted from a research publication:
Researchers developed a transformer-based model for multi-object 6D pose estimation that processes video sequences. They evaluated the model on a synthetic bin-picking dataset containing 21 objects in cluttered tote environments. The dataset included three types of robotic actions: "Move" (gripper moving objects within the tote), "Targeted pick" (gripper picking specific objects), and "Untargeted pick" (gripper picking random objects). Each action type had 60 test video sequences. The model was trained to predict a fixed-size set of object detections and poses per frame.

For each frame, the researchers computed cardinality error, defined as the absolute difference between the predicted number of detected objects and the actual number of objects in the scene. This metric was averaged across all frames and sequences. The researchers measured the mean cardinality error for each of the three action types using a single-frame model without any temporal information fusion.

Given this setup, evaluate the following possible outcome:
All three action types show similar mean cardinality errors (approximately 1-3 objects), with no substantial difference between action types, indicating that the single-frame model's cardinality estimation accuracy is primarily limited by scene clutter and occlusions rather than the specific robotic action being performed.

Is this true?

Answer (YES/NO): NO